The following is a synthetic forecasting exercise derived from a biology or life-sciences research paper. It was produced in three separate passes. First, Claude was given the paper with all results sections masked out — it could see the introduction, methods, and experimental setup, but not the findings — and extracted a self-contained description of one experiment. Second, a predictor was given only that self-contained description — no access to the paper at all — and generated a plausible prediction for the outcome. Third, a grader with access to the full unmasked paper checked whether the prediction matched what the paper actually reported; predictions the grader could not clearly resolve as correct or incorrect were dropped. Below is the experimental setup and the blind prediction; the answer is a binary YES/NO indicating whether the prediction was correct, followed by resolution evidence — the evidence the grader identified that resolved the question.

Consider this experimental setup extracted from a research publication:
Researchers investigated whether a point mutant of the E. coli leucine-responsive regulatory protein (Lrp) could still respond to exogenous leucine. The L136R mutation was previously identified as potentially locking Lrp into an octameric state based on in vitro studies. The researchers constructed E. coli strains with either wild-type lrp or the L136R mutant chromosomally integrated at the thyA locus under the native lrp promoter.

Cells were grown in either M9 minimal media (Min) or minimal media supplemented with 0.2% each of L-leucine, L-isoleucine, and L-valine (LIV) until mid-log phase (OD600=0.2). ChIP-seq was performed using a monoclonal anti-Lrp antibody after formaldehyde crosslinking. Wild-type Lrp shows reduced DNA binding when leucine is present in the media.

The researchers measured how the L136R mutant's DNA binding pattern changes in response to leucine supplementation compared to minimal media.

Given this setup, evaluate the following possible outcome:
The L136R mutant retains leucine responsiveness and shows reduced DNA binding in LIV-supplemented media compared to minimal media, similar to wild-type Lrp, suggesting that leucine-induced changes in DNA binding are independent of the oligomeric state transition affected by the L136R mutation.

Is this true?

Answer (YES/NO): NO